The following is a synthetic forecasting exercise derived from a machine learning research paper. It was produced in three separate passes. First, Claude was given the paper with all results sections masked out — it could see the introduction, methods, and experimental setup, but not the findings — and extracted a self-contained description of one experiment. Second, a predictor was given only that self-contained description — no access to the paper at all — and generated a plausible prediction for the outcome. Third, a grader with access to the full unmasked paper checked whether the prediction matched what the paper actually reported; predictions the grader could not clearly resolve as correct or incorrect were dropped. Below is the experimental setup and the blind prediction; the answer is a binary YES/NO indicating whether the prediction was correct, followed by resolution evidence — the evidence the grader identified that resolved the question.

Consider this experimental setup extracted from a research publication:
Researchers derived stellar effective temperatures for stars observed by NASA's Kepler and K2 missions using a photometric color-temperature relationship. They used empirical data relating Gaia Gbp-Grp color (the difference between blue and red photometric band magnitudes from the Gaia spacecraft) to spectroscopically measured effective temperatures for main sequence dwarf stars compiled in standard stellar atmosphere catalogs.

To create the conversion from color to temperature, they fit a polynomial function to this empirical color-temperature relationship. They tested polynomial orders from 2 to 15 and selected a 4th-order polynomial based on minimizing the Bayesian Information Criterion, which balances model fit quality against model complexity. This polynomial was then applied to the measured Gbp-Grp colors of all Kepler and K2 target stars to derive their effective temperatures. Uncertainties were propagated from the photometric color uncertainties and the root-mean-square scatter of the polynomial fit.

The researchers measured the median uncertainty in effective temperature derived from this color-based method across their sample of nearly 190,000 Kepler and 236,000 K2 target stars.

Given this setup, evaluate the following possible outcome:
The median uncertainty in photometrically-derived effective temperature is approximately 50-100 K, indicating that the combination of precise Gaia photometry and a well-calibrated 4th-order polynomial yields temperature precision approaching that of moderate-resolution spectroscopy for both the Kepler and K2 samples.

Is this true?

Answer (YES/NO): NO